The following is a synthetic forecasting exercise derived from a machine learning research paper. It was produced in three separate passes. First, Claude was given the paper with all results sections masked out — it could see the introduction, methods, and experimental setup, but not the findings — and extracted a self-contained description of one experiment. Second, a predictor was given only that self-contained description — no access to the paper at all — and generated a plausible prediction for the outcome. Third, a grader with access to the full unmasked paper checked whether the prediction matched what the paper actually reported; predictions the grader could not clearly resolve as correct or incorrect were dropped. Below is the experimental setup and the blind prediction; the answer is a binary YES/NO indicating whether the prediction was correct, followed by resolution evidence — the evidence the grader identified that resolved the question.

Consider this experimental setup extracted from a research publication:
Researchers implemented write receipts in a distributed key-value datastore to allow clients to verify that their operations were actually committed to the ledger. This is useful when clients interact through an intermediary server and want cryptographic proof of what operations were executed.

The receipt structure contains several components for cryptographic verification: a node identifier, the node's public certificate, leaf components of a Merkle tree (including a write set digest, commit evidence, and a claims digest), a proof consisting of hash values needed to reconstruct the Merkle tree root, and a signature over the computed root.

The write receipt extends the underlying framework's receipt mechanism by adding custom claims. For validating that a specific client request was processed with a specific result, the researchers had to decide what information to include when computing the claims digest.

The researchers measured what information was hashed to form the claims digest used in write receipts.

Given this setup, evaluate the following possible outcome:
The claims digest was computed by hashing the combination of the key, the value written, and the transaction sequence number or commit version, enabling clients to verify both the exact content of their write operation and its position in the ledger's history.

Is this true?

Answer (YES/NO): NO